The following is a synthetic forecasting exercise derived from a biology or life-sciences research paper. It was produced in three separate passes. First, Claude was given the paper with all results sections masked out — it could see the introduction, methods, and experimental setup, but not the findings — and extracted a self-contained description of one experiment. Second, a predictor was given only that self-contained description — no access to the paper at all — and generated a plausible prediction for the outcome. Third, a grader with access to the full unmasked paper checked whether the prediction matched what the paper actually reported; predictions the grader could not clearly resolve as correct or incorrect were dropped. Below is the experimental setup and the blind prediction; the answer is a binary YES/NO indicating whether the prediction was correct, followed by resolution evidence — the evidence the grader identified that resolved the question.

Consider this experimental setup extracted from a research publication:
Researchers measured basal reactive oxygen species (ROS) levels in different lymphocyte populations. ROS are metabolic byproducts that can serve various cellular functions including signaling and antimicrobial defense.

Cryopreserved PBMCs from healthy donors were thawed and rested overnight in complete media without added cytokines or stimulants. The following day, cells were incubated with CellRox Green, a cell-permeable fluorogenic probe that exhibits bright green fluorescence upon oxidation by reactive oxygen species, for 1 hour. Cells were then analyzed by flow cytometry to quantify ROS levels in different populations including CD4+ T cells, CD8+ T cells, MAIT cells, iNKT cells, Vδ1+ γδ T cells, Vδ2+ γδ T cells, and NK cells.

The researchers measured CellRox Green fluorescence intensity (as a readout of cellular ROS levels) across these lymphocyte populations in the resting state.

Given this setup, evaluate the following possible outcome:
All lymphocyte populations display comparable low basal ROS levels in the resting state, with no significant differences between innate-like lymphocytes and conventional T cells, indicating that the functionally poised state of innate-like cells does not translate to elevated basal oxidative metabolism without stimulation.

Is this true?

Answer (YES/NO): NO